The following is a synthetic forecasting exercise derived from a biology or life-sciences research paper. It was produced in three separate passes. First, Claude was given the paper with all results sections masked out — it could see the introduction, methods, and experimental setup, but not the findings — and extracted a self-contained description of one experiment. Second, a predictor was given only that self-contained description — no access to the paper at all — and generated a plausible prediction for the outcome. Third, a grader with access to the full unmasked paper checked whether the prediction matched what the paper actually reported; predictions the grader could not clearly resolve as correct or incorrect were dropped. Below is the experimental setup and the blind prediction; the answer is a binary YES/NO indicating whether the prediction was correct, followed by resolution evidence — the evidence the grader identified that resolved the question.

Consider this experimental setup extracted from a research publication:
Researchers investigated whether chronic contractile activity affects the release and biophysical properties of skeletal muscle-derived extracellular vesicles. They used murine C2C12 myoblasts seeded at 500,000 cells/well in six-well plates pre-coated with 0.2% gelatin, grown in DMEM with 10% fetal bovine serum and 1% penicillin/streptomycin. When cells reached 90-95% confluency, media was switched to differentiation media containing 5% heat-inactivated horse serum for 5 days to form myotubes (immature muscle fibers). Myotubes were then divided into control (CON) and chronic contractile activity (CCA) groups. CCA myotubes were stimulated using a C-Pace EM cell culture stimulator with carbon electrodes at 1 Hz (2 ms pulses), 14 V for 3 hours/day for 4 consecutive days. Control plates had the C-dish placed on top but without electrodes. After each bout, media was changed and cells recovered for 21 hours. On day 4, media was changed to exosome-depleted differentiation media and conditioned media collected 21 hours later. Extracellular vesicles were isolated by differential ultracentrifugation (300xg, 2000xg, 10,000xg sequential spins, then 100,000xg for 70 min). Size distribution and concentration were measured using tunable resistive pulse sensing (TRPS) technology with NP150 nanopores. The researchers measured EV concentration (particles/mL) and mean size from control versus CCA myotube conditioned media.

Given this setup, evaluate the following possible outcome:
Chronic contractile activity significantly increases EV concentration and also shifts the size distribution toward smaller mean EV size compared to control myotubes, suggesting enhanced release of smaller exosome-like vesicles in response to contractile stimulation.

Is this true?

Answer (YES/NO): NO